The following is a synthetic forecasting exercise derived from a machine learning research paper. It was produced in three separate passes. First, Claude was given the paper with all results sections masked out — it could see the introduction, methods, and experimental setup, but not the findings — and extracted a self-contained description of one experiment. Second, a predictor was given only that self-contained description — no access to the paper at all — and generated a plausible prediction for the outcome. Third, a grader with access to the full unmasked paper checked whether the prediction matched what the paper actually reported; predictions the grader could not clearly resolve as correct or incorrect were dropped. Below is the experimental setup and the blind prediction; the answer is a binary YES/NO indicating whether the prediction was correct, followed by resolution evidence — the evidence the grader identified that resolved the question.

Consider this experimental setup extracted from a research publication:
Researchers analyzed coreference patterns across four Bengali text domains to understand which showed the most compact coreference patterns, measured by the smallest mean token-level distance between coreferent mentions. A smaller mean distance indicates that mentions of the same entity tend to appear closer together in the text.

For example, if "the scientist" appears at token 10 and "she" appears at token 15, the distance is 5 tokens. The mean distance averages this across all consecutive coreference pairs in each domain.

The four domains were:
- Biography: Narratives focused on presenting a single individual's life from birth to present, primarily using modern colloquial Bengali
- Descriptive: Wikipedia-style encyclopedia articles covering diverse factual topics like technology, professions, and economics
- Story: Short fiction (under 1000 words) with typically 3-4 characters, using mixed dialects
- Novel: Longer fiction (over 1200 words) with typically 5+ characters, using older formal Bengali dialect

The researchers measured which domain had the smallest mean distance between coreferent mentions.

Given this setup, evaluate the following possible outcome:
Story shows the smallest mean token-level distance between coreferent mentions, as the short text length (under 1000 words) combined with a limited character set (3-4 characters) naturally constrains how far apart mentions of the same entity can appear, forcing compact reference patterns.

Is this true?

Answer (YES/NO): NO